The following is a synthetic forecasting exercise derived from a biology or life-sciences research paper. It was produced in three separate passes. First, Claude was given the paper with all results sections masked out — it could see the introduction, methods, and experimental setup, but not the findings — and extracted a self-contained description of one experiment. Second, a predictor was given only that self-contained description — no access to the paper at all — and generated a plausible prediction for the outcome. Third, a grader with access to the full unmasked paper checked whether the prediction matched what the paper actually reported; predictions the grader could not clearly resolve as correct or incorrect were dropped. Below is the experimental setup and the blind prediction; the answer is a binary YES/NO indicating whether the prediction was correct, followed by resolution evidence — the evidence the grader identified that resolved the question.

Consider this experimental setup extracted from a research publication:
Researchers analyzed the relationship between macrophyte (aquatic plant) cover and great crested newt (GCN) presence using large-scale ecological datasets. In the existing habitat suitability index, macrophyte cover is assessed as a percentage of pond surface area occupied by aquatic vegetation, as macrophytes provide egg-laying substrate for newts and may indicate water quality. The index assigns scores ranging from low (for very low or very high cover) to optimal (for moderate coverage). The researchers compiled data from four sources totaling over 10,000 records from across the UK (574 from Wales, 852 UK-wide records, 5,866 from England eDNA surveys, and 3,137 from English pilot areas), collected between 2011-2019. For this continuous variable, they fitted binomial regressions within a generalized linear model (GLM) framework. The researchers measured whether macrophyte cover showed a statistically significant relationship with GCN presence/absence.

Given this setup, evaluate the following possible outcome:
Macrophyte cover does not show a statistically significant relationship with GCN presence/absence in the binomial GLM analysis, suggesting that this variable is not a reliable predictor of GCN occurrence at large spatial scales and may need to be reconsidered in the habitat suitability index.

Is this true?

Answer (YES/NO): NO